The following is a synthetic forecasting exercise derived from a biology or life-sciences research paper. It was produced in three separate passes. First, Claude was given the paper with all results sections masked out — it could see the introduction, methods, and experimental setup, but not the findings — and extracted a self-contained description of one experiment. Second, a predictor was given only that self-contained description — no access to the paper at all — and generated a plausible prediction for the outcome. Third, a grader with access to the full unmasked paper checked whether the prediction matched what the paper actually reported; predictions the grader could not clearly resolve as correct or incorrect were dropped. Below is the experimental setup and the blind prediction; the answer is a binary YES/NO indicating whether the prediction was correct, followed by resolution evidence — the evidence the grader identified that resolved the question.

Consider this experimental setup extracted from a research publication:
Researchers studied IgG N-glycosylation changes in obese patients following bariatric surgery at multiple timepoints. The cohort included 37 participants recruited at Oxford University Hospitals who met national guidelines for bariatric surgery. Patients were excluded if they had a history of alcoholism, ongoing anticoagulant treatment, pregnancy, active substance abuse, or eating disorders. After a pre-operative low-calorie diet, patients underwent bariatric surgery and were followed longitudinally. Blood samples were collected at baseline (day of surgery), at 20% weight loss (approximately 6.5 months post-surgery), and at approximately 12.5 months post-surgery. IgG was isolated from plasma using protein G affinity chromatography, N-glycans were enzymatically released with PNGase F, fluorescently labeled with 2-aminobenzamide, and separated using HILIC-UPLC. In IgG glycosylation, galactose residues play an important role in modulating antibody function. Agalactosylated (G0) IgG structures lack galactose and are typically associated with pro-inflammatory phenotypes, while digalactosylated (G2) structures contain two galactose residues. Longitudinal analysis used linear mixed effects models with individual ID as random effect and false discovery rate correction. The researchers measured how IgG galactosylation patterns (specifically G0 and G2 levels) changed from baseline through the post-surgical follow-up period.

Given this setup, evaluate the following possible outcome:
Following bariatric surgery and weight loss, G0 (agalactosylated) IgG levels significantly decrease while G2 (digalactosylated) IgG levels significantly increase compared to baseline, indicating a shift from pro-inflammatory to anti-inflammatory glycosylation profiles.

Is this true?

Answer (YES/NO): YES